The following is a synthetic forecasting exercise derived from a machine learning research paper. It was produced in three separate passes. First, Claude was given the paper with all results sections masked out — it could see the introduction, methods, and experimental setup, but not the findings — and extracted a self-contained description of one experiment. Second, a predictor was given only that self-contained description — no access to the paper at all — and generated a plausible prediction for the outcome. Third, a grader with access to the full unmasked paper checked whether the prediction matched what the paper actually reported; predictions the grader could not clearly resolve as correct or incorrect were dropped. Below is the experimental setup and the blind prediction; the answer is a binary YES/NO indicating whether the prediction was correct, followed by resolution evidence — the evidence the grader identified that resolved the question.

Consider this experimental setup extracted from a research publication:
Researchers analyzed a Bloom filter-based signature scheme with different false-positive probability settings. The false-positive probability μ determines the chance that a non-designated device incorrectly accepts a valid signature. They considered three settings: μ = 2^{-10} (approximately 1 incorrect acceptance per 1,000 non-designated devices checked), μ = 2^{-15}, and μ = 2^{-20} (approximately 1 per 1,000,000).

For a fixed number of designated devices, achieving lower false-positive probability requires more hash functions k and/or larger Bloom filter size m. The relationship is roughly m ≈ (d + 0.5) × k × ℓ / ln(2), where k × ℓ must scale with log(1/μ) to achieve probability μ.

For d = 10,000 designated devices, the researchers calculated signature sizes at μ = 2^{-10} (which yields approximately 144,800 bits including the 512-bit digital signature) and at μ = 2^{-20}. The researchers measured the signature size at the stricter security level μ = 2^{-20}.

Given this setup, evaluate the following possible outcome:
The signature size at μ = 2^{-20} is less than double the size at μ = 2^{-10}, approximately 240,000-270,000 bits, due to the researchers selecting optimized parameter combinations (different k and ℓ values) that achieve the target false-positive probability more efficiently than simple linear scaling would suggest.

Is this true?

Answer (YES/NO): NO